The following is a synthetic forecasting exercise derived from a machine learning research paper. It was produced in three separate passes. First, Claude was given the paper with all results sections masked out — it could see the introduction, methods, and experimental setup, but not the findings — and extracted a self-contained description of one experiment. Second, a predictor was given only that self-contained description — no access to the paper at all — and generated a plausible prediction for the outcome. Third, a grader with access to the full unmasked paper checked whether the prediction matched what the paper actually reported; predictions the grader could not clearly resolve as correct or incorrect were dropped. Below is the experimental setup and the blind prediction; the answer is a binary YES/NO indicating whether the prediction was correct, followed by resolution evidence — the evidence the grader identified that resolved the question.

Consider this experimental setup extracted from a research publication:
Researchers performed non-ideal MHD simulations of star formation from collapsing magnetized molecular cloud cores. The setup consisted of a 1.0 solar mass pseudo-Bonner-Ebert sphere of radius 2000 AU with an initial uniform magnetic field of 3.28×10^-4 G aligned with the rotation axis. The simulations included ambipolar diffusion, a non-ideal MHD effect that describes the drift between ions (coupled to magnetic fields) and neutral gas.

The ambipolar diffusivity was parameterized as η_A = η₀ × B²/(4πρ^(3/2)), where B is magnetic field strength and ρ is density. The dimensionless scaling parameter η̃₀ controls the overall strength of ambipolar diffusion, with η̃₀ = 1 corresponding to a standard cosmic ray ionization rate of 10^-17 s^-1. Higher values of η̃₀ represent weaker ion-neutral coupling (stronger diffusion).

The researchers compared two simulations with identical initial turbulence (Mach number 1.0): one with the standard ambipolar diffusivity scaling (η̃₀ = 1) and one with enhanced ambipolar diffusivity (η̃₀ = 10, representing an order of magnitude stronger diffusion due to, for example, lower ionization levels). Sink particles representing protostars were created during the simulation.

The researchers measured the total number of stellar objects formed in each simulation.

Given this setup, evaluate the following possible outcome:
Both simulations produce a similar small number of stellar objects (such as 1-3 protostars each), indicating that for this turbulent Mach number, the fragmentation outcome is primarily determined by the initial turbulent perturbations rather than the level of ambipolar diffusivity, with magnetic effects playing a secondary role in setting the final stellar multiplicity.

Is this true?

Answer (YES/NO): NO